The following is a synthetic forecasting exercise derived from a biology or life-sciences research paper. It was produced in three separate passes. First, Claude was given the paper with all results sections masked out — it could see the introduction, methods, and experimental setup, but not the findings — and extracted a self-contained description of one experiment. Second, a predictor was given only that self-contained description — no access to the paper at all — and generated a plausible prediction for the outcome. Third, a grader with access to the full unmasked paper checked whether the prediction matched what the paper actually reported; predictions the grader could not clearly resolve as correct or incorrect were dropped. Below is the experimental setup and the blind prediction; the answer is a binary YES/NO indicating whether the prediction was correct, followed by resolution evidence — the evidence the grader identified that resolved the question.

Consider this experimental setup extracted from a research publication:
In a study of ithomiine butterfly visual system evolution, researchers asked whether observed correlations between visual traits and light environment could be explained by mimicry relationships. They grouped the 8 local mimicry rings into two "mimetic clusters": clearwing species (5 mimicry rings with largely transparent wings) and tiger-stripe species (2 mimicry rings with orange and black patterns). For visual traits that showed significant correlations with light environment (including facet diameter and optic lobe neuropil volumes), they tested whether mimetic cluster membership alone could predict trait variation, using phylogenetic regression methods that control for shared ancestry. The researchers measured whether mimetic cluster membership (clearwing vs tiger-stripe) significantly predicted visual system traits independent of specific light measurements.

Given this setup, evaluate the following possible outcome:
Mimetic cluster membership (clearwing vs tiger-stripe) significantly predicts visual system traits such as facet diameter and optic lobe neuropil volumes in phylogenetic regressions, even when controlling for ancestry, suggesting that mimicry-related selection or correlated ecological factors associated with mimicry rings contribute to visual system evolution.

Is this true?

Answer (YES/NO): YES